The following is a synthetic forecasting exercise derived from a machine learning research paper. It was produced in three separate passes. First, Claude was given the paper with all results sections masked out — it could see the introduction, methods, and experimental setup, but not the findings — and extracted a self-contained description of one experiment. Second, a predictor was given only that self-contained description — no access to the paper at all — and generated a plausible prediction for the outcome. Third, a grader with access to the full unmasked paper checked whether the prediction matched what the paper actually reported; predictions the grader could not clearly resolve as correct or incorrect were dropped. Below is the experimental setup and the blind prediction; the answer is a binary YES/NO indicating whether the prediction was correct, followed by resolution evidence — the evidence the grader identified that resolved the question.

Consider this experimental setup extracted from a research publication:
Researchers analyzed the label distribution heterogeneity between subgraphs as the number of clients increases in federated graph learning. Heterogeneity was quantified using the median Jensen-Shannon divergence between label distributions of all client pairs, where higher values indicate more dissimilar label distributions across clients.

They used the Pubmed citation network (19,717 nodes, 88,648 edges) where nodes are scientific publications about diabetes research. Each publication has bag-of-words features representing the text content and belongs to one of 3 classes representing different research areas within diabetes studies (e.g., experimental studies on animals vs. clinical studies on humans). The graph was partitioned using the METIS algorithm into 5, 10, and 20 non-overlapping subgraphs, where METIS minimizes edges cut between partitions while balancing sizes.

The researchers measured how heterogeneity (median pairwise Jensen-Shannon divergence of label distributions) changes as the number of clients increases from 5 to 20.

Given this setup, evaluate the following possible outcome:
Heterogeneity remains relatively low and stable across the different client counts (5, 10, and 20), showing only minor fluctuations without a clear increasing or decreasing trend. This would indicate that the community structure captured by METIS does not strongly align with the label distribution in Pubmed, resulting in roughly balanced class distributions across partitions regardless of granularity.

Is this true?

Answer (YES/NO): NO